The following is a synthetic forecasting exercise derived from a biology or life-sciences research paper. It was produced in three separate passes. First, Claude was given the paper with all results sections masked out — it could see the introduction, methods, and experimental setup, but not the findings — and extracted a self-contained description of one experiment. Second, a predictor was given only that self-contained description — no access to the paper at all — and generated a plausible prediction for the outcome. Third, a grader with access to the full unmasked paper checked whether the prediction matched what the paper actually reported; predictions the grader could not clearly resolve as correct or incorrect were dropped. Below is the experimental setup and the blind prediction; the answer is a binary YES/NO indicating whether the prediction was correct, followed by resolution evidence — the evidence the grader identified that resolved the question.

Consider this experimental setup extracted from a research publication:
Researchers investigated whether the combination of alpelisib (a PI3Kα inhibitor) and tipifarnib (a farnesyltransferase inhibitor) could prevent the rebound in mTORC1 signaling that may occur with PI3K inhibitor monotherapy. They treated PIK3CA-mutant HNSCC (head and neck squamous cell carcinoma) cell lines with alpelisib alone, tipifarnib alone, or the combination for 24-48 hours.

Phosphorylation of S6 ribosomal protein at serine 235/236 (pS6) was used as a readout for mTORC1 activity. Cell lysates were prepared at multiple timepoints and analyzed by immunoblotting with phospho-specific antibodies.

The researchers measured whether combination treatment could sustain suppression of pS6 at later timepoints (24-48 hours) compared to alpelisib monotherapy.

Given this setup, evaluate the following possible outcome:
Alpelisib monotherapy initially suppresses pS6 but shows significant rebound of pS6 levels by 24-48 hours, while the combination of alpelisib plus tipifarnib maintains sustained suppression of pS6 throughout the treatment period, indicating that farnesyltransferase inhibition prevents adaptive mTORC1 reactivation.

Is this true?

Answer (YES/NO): YES